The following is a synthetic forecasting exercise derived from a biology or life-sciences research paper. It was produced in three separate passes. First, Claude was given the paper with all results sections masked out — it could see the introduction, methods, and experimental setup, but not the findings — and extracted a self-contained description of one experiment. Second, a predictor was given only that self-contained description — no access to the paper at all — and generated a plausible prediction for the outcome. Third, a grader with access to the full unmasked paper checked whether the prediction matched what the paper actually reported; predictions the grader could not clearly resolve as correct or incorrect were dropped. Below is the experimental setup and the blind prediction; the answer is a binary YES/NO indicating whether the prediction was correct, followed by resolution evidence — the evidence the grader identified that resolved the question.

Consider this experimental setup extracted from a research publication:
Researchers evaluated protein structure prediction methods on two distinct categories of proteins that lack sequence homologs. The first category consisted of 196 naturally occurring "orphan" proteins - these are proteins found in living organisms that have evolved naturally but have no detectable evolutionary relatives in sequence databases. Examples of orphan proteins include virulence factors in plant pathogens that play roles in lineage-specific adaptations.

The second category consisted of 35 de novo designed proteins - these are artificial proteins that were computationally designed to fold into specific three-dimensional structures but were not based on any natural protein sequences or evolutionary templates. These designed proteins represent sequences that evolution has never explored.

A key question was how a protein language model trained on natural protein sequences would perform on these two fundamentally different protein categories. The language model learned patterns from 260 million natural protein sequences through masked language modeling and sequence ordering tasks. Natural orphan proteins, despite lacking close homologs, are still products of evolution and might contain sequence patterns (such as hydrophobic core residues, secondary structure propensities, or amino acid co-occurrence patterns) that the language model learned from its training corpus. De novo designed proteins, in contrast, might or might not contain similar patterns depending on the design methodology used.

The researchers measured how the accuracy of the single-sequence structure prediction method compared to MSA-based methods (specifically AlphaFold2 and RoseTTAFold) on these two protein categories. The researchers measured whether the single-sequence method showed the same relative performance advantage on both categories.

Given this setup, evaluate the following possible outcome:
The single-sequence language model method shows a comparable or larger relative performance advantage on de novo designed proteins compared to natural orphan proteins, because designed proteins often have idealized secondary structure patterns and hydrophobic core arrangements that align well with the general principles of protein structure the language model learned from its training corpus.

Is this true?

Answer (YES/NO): NO